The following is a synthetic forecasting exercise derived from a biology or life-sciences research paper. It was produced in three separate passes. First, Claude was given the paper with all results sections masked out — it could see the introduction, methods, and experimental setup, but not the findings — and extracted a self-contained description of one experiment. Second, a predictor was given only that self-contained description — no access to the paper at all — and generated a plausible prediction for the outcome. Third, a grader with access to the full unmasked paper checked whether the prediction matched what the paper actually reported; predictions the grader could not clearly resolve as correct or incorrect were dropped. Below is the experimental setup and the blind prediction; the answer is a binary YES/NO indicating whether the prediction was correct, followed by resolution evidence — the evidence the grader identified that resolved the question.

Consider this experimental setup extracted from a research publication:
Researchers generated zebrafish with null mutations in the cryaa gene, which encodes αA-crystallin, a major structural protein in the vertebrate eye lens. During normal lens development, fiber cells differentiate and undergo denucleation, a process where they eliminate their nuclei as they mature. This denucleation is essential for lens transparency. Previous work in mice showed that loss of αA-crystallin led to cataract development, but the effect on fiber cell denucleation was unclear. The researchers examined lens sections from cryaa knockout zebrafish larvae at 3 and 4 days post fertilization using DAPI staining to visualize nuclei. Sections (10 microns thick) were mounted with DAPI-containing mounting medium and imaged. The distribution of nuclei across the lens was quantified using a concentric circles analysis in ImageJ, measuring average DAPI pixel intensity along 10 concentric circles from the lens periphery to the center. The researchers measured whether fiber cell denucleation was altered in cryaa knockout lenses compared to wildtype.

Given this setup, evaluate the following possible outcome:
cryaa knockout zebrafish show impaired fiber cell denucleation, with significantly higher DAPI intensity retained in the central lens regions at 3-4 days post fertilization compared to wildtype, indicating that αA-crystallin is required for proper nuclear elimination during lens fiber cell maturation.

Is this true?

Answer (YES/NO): NO